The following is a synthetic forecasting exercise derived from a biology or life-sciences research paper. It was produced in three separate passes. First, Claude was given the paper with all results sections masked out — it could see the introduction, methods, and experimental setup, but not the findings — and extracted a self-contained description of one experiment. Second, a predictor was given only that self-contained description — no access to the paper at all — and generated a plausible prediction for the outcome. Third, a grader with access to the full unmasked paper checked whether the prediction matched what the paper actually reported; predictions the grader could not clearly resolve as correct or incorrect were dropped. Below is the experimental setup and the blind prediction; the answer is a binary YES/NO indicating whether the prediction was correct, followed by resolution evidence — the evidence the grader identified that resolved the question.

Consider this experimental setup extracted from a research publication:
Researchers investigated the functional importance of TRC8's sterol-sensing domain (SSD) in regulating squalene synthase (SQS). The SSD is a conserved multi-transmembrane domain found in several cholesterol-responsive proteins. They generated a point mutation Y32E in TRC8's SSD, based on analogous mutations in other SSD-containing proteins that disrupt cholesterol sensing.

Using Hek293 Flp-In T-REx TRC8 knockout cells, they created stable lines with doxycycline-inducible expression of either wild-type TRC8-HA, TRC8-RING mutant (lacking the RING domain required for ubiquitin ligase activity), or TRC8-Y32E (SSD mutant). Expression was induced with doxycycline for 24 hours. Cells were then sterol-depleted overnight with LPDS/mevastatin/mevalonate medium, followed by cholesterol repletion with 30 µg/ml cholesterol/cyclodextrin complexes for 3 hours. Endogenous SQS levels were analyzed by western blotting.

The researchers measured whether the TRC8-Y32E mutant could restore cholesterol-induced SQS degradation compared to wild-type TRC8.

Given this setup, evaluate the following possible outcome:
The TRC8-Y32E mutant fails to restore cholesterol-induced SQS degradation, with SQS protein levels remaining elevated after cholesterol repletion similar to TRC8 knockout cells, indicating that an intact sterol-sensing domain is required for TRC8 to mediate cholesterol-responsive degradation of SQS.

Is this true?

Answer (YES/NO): YES